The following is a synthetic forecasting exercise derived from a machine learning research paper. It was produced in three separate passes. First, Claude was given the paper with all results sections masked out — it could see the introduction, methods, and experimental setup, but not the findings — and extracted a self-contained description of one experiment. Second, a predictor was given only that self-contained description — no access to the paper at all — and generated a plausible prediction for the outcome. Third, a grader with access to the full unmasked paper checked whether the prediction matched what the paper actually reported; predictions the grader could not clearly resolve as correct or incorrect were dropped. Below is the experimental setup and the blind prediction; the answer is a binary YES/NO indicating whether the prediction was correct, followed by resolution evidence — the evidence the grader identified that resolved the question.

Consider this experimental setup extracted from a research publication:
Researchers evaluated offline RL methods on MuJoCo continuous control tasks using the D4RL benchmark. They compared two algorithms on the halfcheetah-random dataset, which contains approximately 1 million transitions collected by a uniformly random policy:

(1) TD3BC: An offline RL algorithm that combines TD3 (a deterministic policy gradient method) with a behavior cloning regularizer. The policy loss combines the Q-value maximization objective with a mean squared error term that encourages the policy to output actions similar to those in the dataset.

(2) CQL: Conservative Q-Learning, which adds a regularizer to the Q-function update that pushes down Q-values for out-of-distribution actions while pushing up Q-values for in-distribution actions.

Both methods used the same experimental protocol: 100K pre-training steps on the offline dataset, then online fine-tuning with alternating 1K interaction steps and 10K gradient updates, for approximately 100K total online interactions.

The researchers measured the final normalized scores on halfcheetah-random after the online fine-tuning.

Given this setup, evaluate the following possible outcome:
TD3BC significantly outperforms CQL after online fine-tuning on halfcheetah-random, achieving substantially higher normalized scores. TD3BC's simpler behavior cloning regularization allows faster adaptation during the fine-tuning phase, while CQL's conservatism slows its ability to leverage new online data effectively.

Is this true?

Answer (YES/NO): NO